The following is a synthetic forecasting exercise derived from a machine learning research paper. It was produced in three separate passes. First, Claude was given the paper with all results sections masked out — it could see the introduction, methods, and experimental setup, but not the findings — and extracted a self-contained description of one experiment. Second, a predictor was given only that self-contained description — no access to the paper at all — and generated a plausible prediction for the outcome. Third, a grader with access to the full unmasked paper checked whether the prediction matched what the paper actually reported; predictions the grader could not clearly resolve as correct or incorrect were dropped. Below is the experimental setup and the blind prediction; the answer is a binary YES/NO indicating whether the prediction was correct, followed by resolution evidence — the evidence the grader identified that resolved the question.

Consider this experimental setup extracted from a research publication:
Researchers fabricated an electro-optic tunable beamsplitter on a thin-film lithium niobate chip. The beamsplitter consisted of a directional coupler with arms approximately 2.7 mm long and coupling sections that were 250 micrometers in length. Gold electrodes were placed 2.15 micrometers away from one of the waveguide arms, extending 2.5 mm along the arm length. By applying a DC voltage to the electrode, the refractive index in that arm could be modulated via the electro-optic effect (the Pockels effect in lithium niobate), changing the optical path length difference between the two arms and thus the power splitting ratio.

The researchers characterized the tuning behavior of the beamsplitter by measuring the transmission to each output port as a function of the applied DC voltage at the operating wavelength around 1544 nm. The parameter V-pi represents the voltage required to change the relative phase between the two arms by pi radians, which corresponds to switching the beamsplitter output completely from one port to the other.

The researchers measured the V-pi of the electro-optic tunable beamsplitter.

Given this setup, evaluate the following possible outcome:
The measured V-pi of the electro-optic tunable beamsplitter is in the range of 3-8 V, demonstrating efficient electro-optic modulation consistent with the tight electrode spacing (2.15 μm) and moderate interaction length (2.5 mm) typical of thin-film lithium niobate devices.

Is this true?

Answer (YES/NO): NO